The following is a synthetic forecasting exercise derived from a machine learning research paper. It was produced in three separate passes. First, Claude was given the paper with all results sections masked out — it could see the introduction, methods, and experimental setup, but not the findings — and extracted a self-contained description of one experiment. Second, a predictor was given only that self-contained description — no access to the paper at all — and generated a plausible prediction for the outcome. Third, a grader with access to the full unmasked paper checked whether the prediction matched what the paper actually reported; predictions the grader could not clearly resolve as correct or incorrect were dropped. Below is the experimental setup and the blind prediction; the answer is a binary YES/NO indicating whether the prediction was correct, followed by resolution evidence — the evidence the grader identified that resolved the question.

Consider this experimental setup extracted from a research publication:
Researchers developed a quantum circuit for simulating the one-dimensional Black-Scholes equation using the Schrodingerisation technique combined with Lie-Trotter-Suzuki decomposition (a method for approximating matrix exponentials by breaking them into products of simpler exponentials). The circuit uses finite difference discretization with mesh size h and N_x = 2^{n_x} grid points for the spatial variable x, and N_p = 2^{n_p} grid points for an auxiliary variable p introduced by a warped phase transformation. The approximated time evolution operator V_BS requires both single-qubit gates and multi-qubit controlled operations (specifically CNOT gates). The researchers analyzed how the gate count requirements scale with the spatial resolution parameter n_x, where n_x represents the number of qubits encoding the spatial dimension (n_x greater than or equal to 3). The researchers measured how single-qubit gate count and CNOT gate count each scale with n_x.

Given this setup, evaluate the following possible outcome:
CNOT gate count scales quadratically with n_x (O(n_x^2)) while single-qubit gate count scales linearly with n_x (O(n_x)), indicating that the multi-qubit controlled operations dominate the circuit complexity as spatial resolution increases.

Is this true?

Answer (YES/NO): YES